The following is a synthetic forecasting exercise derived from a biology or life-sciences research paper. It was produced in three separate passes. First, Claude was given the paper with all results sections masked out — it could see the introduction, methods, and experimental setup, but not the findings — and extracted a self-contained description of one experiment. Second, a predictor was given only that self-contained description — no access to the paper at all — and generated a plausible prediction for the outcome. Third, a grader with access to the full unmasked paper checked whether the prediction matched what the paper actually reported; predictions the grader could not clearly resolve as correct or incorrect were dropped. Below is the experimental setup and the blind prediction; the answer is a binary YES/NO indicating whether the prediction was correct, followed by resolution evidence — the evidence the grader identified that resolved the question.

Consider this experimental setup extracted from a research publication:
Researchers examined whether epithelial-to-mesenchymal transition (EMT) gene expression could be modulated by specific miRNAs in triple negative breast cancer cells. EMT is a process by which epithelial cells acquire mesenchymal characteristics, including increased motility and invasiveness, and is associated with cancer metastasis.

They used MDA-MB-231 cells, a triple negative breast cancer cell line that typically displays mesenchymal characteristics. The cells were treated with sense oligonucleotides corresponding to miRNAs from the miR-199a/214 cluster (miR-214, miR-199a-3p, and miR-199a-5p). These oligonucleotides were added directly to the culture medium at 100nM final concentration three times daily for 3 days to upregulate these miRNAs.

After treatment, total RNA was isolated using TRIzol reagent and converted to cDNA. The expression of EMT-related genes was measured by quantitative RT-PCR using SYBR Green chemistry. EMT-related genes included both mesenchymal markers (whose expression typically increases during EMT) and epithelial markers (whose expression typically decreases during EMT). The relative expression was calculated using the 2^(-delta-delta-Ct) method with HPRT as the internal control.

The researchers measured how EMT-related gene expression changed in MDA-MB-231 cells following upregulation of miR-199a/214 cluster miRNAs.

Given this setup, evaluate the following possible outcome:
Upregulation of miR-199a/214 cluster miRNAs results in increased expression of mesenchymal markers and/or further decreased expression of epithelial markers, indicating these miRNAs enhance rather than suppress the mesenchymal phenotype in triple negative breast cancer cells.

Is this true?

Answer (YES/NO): NO